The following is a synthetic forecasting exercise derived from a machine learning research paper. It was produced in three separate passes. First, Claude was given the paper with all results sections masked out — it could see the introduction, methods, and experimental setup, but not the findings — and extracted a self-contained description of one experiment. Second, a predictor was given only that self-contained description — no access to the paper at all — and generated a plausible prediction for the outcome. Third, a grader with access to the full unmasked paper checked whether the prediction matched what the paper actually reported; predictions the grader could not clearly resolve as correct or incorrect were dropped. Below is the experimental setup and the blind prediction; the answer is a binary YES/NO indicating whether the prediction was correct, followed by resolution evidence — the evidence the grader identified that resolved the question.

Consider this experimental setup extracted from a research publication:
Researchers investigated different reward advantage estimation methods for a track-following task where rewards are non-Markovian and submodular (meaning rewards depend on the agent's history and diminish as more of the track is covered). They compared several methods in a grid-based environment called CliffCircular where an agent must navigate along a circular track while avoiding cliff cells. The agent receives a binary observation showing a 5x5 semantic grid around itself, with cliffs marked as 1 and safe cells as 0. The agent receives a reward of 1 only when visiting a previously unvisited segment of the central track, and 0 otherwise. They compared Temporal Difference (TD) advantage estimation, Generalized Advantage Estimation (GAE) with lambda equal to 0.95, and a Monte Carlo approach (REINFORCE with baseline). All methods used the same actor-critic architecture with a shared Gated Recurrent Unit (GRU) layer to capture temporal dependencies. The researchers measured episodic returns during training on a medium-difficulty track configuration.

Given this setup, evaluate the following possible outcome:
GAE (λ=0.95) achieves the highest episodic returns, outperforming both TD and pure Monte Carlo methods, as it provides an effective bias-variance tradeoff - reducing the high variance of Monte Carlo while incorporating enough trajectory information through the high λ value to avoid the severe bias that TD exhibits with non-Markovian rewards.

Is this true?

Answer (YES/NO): NO